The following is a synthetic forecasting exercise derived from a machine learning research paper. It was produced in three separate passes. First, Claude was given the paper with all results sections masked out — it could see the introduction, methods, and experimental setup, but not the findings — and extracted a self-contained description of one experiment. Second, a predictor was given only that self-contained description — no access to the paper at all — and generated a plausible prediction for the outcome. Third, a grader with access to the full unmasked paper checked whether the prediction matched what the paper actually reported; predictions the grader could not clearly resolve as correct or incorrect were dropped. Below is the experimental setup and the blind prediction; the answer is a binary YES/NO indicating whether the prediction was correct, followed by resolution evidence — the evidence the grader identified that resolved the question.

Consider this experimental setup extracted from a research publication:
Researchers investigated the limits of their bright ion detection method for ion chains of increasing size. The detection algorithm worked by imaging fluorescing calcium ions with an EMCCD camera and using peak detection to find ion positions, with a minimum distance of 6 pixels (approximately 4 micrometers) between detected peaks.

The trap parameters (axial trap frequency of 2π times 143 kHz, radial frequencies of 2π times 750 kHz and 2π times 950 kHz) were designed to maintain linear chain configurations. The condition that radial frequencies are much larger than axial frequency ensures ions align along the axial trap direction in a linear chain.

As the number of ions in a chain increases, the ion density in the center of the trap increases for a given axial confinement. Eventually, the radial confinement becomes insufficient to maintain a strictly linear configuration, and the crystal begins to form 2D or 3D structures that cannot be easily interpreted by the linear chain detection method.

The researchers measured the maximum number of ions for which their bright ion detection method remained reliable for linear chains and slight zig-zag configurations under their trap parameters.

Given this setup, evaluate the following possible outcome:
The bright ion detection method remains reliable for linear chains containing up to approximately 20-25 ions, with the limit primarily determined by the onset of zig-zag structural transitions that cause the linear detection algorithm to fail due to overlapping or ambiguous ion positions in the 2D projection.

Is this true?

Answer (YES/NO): NO